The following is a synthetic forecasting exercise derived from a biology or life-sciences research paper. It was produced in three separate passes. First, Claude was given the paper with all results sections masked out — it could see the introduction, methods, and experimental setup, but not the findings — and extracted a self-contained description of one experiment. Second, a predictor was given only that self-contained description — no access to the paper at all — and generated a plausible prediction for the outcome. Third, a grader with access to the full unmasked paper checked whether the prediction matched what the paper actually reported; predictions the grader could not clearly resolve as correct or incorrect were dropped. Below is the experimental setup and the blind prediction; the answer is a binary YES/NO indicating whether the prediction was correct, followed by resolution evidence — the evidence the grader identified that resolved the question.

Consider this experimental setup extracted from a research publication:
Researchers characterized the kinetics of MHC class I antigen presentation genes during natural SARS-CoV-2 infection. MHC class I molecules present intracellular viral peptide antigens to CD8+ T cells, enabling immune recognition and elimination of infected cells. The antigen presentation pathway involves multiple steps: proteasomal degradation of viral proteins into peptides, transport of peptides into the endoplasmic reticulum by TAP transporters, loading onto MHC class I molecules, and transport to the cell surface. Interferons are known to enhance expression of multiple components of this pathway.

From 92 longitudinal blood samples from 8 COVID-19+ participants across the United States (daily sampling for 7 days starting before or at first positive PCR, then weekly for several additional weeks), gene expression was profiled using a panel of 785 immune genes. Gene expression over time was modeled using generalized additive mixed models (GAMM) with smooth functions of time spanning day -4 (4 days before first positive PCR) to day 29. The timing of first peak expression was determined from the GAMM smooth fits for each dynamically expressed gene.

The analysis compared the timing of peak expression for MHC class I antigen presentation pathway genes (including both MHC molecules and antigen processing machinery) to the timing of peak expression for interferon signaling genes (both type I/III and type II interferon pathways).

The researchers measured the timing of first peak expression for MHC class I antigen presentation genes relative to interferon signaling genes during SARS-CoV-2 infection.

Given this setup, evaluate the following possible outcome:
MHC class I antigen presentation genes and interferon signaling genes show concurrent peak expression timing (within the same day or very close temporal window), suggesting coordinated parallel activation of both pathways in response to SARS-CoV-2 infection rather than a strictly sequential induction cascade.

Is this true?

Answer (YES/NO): YES